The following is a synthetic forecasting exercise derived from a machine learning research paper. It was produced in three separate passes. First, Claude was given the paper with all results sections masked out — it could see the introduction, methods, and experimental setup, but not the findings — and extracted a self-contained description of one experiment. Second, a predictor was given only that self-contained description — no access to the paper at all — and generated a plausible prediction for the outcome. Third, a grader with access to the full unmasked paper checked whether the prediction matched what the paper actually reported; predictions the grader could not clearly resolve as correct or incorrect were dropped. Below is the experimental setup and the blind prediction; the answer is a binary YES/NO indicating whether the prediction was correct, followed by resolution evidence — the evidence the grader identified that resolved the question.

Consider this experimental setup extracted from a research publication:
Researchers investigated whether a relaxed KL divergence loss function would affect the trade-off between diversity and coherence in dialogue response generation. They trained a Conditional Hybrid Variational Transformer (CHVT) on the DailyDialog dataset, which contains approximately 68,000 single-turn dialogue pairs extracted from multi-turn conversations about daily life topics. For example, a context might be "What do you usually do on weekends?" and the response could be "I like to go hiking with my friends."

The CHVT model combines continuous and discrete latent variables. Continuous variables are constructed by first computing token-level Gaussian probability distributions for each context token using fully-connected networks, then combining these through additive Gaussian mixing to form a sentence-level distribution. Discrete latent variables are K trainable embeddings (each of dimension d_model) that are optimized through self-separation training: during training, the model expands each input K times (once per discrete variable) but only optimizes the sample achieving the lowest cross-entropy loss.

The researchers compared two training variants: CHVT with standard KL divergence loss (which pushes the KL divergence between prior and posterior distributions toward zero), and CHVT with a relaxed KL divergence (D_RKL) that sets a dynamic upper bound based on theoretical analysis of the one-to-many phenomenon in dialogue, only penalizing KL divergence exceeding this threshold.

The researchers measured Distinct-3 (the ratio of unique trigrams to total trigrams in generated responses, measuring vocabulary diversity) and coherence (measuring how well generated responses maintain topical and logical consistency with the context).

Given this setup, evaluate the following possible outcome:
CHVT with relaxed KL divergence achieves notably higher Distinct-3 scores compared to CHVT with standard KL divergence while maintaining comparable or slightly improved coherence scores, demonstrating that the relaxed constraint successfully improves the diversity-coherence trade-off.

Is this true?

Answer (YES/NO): NO